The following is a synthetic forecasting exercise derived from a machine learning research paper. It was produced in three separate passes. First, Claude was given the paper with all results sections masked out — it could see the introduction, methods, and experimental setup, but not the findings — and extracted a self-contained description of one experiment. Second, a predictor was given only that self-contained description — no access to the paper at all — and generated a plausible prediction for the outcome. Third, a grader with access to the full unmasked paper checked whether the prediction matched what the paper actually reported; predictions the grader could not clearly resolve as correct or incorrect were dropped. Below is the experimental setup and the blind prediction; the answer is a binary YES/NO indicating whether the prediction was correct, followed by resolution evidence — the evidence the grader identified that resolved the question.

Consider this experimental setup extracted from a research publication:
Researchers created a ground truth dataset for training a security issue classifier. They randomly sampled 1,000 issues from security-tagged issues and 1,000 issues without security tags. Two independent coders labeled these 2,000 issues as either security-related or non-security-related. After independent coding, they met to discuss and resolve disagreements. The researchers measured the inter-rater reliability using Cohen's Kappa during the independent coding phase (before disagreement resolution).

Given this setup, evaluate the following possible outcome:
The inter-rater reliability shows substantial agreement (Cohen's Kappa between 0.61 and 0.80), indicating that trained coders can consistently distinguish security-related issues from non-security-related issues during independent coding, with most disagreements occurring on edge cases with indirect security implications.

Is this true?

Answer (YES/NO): YES